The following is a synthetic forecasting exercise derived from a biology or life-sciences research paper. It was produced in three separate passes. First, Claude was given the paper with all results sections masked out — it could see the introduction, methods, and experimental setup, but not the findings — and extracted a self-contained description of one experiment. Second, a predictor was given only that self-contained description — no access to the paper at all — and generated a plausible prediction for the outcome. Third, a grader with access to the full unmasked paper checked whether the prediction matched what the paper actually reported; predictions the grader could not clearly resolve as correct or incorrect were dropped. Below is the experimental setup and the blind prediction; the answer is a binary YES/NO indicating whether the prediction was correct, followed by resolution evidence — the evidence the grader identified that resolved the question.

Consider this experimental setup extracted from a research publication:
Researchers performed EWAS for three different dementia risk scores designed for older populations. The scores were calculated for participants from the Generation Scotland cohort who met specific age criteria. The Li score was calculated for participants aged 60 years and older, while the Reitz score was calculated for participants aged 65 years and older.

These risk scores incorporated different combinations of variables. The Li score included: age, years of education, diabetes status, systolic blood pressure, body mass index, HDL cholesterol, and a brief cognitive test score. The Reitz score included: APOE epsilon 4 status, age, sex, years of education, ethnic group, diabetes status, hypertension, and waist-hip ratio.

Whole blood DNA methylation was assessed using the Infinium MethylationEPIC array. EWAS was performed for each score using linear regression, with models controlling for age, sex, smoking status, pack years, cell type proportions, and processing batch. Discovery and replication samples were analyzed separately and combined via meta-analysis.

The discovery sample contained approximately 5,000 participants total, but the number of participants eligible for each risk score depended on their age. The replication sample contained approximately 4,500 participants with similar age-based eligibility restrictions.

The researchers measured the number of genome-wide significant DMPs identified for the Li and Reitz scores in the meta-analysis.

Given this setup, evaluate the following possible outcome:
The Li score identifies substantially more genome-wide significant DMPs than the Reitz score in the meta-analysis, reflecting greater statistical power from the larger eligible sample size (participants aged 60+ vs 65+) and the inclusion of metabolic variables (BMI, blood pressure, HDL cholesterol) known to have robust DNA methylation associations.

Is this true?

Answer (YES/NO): NO